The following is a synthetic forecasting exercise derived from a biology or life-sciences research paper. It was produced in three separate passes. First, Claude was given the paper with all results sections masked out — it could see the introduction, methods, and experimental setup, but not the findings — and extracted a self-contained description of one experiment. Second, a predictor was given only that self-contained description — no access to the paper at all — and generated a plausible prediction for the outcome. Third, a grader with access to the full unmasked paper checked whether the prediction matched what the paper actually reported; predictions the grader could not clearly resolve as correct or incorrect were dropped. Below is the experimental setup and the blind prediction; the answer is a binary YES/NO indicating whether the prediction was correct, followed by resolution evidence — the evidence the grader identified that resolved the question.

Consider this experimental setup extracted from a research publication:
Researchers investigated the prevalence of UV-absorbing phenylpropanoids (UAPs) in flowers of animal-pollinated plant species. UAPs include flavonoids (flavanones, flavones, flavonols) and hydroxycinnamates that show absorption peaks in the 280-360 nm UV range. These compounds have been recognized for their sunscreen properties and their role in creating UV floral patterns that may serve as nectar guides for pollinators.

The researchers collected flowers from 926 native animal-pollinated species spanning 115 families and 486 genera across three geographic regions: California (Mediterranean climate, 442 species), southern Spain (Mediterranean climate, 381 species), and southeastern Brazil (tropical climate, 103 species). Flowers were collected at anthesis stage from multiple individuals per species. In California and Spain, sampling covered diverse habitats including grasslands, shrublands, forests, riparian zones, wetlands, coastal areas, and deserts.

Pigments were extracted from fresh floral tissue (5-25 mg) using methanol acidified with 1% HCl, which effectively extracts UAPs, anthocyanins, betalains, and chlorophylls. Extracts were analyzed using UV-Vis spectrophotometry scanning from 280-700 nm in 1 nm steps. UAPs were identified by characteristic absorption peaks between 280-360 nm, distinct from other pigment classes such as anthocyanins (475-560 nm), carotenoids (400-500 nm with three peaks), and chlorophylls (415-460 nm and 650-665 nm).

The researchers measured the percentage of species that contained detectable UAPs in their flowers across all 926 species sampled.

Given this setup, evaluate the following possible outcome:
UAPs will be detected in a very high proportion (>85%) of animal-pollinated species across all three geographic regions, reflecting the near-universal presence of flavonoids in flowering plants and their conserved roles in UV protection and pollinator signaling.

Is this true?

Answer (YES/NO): YES